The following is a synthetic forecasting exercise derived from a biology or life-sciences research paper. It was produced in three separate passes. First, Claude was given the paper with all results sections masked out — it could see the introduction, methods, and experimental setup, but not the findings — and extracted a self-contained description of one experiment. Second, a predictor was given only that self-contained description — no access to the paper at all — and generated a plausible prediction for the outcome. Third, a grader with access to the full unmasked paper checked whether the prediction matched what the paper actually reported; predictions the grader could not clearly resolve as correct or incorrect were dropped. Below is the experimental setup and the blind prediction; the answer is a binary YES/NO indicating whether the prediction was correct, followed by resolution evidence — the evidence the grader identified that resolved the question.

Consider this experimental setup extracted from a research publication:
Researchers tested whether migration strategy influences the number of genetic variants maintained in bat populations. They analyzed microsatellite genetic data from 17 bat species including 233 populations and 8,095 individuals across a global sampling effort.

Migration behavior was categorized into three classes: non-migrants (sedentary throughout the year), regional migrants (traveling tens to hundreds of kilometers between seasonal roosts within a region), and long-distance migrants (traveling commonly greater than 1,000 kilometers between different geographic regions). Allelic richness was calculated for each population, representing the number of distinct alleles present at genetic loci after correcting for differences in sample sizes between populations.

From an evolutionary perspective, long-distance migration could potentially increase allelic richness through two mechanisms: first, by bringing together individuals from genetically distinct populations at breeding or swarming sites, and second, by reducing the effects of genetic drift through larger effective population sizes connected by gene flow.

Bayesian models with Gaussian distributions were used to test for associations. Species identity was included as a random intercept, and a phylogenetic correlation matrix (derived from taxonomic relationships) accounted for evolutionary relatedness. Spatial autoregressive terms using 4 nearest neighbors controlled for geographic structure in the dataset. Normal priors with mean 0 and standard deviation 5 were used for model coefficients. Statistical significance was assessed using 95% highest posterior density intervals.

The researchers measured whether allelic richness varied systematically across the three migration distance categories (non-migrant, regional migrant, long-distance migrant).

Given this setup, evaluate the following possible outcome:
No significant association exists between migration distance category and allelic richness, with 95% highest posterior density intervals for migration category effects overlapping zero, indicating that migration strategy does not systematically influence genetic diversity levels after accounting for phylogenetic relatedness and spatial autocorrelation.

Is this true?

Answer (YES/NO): YES